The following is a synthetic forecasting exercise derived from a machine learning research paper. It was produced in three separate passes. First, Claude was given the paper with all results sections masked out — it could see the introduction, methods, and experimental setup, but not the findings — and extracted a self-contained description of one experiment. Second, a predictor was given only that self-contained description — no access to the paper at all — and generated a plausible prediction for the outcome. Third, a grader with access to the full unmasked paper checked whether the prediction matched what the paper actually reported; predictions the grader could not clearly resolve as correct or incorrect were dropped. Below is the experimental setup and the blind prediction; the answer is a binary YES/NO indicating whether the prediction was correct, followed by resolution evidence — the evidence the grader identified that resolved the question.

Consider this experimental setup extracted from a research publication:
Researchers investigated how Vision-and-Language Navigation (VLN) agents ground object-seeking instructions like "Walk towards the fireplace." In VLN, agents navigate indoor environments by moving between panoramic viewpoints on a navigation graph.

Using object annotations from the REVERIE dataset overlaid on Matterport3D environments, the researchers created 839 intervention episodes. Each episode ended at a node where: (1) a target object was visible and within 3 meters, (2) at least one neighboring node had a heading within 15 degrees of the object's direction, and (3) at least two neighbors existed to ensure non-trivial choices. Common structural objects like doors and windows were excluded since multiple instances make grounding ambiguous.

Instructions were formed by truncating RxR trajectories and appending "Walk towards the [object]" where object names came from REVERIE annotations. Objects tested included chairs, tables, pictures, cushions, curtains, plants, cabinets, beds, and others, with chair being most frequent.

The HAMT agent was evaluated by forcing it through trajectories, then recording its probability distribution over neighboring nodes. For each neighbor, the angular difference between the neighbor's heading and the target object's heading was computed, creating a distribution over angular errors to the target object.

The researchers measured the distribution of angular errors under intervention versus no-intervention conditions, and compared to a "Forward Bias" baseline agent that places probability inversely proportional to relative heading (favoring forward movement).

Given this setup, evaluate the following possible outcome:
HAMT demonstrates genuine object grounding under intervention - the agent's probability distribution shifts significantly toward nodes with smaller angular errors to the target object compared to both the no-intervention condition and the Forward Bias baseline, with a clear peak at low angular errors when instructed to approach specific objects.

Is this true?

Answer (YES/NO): NO